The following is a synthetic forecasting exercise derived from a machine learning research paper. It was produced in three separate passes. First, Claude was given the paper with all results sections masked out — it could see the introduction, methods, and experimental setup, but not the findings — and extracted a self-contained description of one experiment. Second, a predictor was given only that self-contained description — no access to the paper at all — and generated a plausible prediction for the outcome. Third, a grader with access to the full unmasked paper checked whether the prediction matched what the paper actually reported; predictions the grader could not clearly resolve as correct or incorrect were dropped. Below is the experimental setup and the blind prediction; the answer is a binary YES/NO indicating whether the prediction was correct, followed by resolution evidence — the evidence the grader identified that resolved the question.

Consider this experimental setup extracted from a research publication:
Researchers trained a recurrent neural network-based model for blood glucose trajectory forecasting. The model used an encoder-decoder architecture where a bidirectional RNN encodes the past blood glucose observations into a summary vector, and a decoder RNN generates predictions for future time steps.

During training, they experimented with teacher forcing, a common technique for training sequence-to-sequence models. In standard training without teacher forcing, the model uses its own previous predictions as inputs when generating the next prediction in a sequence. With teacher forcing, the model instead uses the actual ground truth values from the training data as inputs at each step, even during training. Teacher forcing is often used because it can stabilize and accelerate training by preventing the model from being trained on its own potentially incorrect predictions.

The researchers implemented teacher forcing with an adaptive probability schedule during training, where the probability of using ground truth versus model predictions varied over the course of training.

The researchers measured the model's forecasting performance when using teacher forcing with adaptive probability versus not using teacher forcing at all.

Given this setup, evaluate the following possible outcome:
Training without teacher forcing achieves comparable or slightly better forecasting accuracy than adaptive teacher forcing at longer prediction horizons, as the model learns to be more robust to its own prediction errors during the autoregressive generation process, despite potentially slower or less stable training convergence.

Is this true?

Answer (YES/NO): NO